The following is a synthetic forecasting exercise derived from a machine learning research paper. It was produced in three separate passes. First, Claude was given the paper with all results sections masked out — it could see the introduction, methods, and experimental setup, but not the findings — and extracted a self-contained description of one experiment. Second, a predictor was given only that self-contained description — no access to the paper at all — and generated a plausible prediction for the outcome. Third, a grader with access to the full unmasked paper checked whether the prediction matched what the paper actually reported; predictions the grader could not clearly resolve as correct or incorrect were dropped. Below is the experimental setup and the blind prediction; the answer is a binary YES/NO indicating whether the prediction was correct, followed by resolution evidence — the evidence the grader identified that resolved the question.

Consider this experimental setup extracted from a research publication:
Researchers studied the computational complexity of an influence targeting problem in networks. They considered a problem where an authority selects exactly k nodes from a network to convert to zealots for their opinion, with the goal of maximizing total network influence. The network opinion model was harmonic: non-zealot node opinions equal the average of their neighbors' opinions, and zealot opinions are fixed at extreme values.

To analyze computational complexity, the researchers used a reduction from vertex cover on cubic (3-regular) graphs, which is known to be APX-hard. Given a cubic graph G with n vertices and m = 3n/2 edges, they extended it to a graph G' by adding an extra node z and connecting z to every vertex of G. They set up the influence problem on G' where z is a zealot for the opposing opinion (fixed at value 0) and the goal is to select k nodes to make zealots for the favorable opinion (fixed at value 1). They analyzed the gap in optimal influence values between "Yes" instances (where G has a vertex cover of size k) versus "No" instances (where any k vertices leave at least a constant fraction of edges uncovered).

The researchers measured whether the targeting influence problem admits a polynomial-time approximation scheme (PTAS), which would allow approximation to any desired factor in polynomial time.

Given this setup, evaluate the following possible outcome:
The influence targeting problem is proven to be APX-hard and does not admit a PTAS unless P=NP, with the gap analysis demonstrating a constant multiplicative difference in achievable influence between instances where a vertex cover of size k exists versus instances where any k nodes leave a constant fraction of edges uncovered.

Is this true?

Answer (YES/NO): YES